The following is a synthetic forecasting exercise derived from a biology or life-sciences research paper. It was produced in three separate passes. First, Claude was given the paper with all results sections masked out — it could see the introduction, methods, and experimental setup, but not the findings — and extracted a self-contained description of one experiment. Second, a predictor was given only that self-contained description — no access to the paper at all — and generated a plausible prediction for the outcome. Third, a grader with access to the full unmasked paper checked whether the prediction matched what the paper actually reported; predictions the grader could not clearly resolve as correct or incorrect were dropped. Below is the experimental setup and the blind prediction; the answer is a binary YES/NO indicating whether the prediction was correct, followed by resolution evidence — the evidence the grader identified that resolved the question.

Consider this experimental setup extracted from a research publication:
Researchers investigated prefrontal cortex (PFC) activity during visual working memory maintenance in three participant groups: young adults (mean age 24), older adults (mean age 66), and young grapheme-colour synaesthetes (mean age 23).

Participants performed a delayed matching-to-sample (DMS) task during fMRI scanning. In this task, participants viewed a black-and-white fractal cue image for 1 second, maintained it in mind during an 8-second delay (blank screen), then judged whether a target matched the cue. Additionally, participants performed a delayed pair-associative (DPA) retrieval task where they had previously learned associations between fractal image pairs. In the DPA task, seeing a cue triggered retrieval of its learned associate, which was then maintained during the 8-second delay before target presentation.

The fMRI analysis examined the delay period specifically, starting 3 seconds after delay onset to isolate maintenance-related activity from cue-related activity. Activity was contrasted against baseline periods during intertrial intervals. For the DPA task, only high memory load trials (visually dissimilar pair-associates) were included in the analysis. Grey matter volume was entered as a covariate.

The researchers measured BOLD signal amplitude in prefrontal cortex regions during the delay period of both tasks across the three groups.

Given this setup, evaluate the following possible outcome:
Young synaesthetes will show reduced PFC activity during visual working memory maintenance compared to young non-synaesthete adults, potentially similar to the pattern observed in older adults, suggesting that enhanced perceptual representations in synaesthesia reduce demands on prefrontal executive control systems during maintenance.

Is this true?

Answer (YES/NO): NO